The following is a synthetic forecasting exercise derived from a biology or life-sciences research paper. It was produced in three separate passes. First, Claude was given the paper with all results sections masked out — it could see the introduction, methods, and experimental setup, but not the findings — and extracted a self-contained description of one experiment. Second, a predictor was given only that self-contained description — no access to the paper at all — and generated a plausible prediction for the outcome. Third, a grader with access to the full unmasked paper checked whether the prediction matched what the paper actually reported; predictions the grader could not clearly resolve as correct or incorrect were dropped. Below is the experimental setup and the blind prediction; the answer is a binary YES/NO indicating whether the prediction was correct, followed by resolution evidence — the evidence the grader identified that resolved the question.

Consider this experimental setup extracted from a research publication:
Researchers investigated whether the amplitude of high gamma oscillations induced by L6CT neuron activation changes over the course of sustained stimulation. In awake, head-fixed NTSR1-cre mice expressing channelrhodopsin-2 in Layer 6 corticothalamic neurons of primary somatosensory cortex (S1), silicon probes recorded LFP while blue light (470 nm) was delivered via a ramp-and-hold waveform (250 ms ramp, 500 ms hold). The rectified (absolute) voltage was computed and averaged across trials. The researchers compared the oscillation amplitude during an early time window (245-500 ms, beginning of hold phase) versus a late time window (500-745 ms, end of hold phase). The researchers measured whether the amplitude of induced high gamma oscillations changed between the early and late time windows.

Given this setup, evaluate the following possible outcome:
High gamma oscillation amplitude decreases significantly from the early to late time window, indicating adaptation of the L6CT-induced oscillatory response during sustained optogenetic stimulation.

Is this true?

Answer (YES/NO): NO